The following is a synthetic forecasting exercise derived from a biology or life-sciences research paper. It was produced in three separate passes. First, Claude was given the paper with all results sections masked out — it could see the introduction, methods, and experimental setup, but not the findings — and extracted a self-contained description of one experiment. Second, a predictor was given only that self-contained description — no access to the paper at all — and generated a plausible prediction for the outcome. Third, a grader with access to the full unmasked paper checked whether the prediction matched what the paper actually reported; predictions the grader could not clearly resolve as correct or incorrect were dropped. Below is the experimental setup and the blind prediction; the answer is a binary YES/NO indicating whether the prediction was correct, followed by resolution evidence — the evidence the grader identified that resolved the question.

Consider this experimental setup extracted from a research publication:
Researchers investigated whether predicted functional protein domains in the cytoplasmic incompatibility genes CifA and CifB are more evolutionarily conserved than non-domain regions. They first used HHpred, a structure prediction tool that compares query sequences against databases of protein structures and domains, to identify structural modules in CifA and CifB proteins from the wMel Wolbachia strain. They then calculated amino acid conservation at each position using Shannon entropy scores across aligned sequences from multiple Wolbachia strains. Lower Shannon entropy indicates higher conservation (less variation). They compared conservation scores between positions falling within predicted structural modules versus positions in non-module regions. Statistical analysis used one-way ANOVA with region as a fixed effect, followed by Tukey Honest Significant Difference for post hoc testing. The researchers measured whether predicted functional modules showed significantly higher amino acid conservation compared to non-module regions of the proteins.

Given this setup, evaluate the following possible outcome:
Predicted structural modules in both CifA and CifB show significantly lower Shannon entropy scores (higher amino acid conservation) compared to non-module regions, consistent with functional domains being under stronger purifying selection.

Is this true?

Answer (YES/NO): NO